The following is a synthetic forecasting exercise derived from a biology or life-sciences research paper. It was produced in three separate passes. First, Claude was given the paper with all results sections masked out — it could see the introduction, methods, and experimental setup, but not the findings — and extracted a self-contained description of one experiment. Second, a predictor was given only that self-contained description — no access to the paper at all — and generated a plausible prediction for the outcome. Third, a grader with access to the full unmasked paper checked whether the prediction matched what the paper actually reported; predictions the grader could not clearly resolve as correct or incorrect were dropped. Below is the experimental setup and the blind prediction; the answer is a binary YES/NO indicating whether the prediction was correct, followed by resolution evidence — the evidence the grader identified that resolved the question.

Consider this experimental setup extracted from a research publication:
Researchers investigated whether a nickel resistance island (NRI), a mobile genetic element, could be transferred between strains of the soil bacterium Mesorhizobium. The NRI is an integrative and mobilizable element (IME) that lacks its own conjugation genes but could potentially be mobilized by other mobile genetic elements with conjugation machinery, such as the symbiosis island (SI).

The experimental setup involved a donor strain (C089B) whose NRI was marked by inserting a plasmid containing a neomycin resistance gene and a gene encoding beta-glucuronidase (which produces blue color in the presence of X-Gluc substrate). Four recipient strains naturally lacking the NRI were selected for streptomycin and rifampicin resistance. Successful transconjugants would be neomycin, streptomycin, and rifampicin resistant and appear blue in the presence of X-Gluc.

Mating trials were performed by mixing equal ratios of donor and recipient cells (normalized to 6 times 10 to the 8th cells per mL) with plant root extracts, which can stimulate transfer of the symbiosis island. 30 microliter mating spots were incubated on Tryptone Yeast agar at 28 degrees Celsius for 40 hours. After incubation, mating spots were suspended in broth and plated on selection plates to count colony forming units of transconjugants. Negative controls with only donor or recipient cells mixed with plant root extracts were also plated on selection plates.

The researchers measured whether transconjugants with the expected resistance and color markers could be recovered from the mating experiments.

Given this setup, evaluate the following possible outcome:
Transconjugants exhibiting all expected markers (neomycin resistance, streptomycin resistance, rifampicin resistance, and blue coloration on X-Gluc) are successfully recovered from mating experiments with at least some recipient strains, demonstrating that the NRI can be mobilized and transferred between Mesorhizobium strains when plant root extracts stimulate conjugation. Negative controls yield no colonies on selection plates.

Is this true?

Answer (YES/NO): NO